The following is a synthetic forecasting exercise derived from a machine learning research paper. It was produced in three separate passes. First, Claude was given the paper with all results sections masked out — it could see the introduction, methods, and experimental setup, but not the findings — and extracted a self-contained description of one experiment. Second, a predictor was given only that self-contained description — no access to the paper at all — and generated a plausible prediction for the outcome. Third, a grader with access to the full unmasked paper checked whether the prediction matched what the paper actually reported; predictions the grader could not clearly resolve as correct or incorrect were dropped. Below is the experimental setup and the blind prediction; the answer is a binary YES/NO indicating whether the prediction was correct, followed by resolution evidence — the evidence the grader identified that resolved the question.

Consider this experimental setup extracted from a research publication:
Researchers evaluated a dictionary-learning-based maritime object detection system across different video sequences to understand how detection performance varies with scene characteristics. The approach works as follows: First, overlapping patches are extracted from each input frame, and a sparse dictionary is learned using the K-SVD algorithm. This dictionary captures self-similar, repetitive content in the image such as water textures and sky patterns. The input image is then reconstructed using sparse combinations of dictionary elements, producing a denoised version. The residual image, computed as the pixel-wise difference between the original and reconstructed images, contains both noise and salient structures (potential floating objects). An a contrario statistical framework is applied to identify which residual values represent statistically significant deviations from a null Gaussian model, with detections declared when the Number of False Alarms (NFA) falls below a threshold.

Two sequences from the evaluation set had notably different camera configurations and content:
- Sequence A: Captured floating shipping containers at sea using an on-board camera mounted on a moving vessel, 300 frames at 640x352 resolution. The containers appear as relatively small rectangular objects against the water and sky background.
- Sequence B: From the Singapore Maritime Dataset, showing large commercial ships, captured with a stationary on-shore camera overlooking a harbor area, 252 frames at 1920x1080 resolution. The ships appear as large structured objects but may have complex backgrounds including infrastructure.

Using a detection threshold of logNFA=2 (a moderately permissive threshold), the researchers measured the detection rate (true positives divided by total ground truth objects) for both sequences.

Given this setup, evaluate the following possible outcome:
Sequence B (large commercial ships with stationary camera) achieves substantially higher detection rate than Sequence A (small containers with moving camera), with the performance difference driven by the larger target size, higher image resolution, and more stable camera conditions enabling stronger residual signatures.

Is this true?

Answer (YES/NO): NO